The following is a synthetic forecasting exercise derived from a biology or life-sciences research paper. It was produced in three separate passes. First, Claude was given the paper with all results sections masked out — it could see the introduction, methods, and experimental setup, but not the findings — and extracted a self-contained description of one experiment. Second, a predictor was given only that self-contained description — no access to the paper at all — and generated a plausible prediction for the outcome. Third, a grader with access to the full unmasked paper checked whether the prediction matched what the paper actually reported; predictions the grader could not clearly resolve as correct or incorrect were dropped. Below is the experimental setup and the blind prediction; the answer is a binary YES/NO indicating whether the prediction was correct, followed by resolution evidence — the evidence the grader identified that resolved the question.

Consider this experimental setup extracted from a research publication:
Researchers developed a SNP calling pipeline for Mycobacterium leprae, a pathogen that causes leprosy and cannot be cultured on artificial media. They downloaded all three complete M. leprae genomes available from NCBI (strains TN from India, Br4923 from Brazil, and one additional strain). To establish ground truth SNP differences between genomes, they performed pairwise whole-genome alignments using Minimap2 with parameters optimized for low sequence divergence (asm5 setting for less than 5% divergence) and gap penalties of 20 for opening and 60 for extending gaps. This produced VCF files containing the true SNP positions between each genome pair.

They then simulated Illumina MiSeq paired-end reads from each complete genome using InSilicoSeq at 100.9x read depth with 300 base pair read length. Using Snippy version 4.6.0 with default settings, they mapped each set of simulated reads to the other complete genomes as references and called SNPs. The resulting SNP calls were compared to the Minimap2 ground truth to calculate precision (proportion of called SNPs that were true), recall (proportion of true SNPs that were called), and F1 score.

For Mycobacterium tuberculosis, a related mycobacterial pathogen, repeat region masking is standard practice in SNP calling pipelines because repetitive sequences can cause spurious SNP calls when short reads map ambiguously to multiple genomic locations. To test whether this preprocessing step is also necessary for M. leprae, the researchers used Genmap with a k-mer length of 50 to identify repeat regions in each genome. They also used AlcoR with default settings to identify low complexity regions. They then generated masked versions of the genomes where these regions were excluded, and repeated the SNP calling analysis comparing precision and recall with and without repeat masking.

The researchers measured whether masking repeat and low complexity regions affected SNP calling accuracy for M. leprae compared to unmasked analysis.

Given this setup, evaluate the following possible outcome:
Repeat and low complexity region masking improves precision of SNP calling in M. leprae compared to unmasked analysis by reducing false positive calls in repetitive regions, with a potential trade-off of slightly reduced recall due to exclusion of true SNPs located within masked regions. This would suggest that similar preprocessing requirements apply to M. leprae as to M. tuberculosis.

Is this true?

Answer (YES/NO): NO